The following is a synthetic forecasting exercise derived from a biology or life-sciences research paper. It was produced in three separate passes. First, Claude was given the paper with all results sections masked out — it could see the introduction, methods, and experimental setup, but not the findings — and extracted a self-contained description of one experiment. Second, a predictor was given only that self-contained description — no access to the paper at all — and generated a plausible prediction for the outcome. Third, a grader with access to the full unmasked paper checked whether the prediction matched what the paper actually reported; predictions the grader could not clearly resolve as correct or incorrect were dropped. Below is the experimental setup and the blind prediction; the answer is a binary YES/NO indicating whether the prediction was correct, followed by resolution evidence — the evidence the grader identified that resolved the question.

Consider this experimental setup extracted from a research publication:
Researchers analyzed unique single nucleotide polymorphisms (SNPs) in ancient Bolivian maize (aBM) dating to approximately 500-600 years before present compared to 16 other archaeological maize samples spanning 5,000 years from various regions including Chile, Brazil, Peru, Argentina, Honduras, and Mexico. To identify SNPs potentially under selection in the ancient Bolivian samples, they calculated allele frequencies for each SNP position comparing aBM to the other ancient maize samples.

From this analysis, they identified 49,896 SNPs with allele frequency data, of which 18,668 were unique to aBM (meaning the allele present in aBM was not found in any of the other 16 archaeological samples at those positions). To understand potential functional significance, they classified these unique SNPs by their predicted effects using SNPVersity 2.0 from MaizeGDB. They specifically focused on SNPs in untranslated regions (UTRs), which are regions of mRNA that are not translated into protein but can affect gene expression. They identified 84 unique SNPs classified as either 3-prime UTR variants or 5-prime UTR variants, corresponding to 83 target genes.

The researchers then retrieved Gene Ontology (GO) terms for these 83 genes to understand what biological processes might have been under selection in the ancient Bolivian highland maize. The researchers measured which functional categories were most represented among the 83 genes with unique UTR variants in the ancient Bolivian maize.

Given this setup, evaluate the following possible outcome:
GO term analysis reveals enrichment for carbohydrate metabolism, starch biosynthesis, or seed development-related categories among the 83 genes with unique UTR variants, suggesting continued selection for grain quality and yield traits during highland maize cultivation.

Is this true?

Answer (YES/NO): YES